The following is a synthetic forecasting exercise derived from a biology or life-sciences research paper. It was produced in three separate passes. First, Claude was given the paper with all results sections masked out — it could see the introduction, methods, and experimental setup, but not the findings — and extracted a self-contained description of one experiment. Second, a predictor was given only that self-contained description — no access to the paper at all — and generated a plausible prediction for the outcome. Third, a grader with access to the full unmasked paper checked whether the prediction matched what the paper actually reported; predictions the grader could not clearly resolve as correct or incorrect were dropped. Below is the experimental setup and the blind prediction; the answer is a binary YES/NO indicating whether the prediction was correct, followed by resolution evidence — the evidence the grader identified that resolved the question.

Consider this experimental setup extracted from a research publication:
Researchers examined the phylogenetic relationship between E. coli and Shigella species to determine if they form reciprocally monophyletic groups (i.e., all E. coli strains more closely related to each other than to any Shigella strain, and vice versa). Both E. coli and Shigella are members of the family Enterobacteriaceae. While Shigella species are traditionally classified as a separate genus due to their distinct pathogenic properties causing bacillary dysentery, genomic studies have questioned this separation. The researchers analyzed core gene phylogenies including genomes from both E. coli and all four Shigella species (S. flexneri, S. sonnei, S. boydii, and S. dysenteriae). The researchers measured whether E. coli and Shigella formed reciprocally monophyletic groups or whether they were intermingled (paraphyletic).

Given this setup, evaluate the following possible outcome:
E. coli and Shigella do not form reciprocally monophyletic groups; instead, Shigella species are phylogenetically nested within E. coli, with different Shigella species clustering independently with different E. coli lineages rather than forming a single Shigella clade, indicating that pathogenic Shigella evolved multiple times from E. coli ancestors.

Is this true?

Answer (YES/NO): YES